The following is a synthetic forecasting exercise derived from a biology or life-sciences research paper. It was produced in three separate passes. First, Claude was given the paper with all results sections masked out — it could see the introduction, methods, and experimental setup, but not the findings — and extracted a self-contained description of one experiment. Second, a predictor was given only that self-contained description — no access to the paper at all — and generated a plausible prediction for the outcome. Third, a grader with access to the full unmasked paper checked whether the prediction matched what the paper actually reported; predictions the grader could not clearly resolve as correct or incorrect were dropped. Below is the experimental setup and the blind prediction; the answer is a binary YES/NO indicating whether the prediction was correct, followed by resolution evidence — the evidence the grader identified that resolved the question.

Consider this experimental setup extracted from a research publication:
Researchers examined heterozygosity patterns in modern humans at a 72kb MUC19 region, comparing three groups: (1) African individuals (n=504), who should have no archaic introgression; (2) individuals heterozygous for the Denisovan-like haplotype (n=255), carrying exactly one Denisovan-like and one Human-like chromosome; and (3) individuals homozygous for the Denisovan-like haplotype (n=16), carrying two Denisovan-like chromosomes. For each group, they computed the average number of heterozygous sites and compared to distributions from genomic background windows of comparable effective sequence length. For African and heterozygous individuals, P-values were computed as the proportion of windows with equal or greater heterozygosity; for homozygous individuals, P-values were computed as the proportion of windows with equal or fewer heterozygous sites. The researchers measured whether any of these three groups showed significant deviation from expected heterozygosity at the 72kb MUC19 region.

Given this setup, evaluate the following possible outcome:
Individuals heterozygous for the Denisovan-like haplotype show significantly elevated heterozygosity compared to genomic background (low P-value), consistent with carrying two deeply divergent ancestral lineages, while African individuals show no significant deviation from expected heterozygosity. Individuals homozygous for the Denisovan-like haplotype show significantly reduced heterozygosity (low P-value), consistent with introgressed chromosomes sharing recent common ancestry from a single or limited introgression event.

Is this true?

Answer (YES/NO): YES